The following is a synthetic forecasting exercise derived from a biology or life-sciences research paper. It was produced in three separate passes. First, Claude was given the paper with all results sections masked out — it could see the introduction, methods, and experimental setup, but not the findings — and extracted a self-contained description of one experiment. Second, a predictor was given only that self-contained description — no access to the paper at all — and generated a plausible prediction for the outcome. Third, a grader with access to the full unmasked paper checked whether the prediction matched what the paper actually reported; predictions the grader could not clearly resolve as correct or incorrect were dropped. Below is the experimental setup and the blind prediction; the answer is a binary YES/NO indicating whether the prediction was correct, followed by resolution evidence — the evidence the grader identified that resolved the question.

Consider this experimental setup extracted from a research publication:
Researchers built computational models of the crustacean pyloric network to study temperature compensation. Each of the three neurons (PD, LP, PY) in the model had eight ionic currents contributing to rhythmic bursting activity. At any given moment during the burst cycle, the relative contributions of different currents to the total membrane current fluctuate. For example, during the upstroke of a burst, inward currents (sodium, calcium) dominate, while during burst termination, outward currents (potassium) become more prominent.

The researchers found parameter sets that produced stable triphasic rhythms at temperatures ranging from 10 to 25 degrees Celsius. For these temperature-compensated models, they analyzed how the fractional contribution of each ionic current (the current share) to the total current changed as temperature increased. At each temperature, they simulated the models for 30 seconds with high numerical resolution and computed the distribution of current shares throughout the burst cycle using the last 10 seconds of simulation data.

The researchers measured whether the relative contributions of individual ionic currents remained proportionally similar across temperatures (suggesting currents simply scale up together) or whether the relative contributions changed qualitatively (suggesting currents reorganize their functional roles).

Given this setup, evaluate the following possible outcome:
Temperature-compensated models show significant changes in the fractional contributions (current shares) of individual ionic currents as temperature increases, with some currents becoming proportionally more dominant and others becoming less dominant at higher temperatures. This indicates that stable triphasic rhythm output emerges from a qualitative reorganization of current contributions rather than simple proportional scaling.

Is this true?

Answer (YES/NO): YES